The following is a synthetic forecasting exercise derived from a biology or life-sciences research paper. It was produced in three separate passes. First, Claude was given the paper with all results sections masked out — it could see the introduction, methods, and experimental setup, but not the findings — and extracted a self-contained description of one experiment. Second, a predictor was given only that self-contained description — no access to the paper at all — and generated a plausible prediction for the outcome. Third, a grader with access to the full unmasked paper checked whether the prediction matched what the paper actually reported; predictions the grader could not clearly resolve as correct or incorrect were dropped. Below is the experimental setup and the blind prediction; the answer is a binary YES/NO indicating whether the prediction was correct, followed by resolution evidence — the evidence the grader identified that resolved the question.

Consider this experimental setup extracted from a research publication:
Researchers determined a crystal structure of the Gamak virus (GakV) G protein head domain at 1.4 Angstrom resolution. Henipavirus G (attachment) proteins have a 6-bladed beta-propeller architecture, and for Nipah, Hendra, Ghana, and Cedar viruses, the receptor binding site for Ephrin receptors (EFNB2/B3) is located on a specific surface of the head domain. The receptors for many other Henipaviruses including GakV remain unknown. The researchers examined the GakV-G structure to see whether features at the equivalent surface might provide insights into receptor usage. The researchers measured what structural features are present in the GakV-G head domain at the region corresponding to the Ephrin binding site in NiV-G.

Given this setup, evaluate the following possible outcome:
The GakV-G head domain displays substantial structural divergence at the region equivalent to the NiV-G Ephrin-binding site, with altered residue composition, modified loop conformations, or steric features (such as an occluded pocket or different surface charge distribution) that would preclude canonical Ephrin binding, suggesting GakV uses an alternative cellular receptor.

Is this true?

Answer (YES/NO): YES